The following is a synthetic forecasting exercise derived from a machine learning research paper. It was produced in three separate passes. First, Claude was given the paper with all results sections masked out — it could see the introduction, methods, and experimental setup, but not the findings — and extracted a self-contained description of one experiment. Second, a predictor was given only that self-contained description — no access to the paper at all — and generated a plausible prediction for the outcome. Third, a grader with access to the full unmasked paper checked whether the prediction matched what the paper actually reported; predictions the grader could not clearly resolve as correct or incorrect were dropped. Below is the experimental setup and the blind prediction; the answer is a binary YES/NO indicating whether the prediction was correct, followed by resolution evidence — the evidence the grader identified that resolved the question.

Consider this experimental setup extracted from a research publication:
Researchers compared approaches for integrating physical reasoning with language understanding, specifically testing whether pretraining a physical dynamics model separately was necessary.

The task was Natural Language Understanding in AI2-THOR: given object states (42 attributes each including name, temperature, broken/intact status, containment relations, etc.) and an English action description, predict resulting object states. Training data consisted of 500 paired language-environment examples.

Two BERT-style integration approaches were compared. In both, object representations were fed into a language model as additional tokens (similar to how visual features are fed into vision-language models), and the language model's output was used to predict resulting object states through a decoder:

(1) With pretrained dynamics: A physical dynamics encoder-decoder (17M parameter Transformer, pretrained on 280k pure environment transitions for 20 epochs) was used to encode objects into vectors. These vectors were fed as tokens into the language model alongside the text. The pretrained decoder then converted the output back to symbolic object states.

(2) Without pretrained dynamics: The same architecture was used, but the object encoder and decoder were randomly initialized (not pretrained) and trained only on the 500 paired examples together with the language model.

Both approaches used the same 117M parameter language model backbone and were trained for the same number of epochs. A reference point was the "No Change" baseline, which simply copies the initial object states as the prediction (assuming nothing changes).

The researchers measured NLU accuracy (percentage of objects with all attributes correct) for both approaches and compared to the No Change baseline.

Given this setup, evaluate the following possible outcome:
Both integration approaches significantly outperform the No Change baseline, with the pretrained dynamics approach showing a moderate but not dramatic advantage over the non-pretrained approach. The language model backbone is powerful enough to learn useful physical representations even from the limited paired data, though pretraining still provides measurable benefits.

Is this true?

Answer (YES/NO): NO